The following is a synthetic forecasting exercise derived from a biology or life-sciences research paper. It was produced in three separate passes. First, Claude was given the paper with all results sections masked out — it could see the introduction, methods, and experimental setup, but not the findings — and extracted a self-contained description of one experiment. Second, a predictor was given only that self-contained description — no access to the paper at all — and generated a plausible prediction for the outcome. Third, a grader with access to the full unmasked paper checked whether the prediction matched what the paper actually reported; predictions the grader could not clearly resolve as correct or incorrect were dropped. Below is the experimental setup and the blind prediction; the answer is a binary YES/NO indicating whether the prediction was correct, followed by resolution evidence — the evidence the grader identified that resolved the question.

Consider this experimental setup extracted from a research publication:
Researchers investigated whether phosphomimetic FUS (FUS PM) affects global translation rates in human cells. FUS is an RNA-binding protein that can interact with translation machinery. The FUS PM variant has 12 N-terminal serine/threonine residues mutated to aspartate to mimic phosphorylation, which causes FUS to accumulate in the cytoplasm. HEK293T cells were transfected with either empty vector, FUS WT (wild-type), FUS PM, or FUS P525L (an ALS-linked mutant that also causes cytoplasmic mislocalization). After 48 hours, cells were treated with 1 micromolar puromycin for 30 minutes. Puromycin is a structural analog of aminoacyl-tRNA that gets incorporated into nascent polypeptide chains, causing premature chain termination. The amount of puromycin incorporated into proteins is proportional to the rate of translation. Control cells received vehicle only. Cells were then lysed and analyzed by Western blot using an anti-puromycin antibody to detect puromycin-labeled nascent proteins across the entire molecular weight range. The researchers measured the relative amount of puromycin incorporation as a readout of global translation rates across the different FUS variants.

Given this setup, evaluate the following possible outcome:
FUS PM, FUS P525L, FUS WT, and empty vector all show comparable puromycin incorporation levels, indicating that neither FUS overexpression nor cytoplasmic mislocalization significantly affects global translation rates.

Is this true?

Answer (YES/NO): NO